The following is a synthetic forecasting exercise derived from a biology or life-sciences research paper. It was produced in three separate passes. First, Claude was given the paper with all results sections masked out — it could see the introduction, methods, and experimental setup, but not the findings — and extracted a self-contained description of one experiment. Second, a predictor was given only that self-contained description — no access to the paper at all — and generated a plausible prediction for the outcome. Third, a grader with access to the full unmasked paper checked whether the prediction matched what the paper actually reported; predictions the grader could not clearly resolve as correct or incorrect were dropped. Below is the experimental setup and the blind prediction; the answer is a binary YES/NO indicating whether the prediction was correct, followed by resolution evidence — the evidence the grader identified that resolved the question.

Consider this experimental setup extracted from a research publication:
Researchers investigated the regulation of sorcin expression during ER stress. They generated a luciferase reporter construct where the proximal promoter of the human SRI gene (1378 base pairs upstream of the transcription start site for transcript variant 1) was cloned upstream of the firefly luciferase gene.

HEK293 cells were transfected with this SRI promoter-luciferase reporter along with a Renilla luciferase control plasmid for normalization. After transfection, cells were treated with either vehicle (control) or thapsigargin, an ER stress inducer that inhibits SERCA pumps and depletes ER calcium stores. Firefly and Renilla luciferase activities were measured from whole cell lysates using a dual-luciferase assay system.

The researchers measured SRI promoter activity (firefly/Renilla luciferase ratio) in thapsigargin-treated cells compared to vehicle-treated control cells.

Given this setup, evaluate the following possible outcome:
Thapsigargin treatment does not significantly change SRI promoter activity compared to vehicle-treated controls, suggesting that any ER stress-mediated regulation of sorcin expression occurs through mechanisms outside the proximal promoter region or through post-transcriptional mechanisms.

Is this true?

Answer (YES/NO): NO